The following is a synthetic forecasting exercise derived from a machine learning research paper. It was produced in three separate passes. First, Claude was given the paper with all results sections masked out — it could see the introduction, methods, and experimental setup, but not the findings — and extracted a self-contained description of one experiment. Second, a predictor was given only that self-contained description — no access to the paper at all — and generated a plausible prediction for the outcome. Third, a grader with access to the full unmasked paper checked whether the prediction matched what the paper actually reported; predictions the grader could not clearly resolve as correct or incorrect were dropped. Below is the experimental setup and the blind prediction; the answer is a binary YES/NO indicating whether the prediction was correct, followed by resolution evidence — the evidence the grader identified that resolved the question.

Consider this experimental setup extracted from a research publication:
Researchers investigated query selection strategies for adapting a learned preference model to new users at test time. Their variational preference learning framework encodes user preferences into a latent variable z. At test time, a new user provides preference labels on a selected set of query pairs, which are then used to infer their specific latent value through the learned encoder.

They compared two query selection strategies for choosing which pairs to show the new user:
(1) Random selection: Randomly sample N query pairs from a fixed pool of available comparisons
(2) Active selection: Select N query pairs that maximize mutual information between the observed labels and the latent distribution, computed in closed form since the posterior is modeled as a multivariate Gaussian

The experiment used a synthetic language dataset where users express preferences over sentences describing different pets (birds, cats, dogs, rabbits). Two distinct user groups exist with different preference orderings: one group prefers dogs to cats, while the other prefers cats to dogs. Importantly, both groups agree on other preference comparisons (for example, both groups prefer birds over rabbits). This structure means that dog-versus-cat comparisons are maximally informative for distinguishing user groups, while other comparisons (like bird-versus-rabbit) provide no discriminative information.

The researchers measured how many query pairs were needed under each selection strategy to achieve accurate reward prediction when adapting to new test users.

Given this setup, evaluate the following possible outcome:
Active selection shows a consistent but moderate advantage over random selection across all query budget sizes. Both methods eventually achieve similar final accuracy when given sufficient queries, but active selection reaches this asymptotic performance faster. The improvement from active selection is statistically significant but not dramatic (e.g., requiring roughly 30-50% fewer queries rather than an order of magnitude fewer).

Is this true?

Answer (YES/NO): YES